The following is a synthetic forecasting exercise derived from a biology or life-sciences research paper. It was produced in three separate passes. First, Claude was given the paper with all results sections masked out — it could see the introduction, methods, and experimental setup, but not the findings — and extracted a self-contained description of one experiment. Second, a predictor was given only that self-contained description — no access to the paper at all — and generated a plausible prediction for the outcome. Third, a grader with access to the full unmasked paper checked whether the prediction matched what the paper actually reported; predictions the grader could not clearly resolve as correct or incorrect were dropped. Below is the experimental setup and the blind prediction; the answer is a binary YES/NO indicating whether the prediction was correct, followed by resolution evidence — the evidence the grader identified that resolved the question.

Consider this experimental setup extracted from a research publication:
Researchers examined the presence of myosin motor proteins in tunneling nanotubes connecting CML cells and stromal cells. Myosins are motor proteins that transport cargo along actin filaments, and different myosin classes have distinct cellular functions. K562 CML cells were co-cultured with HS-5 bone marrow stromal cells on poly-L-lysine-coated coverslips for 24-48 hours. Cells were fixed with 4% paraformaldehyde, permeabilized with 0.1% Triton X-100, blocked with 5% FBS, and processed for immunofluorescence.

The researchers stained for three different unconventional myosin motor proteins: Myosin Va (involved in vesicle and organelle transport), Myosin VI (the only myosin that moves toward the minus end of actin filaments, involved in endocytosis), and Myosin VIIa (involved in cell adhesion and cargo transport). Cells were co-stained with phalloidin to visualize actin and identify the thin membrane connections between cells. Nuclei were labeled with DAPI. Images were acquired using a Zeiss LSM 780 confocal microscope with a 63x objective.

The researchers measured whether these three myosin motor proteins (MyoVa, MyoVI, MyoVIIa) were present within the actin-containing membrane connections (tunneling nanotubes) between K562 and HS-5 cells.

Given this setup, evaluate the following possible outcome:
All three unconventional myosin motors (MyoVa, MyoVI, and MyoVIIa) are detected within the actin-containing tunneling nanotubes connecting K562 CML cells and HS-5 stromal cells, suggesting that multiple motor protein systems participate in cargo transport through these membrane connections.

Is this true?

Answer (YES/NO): YES